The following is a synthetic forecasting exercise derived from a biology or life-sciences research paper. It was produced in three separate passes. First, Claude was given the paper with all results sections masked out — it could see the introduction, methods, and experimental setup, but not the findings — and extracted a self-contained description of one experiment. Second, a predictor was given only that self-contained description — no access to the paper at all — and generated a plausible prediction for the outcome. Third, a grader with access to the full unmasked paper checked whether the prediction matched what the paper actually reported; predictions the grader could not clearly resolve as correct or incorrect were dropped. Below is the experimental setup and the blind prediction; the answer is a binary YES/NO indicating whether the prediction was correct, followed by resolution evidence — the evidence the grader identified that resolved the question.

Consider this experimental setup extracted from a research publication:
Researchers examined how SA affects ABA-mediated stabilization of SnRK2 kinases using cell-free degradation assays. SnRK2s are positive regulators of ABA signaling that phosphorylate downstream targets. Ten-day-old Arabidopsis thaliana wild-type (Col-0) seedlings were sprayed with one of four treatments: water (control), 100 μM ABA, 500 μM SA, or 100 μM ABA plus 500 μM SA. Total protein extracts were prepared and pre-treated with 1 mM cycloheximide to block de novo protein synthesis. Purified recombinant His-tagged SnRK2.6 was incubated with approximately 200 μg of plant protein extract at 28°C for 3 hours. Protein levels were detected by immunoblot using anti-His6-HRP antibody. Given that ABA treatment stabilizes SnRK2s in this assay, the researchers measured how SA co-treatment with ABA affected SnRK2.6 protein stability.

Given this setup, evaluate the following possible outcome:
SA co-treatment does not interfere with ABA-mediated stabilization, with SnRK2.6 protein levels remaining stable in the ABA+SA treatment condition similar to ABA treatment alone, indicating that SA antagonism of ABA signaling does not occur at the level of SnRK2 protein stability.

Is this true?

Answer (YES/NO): NO